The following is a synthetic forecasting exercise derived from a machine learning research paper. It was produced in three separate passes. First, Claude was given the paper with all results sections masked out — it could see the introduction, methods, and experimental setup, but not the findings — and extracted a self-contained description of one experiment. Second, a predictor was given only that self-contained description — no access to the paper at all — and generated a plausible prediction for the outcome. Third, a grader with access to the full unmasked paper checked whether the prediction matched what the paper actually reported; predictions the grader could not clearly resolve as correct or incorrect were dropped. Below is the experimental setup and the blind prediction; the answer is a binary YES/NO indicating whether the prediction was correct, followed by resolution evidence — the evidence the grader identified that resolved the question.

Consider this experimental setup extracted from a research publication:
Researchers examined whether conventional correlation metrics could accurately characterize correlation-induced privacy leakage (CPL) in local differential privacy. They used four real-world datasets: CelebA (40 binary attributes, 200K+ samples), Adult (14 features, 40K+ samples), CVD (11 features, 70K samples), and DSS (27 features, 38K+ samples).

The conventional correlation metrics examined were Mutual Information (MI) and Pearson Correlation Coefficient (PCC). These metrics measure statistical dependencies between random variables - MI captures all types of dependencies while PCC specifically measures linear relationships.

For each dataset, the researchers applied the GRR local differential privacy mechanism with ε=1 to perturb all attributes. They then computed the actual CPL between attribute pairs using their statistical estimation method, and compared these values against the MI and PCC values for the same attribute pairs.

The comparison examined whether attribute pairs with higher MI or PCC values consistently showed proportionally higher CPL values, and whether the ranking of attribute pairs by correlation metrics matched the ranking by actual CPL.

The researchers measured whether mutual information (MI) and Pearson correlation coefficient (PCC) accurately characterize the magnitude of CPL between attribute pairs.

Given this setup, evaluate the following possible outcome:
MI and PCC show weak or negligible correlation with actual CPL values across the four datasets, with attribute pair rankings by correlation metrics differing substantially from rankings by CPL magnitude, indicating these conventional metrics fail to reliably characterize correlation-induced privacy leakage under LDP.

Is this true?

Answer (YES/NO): NO